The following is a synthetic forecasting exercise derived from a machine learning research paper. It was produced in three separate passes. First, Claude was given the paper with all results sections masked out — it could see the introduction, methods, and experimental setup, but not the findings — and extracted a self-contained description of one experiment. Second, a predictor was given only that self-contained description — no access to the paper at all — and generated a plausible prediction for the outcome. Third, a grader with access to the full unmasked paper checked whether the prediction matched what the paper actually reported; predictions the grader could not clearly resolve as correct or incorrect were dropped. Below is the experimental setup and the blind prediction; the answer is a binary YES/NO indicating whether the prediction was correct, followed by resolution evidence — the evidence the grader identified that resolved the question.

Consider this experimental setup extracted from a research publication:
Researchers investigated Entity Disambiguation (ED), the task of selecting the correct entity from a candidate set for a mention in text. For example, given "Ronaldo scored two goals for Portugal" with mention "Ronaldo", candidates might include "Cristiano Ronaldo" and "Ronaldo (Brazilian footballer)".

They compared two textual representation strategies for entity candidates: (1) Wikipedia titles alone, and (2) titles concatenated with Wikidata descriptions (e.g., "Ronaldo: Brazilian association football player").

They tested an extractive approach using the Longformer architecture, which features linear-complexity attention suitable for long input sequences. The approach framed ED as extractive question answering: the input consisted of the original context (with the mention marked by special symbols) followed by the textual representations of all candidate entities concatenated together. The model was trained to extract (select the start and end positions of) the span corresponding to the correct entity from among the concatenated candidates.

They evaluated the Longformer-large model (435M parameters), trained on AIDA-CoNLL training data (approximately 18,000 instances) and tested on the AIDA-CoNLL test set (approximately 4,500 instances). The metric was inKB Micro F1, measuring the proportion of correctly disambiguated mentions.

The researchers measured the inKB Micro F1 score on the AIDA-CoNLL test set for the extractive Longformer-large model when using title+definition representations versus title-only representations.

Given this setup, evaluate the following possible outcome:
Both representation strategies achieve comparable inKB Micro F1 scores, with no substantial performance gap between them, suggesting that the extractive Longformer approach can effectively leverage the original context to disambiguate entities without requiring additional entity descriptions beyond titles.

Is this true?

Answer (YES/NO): NO